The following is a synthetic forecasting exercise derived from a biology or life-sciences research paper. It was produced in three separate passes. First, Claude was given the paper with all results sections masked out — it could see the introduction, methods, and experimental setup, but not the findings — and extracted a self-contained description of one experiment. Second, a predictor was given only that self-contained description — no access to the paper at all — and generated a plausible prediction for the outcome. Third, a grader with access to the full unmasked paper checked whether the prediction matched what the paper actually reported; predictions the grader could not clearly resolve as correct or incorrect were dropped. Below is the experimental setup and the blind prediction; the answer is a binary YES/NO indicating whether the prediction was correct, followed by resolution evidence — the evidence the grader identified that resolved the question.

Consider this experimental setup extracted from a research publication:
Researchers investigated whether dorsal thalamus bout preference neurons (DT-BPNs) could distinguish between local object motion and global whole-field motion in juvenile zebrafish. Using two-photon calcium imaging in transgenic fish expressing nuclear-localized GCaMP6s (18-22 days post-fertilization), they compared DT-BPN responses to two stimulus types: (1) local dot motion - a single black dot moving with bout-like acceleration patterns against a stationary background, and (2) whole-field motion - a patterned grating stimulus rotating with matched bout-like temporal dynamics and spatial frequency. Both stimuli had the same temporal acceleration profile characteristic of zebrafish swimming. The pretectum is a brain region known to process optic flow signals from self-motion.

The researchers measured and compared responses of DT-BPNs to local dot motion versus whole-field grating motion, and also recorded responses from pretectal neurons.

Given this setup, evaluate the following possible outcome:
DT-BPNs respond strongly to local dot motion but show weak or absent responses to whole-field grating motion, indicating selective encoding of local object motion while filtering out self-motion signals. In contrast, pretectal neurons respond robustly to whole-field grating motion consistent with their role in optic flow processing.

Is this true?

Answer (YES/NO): YES